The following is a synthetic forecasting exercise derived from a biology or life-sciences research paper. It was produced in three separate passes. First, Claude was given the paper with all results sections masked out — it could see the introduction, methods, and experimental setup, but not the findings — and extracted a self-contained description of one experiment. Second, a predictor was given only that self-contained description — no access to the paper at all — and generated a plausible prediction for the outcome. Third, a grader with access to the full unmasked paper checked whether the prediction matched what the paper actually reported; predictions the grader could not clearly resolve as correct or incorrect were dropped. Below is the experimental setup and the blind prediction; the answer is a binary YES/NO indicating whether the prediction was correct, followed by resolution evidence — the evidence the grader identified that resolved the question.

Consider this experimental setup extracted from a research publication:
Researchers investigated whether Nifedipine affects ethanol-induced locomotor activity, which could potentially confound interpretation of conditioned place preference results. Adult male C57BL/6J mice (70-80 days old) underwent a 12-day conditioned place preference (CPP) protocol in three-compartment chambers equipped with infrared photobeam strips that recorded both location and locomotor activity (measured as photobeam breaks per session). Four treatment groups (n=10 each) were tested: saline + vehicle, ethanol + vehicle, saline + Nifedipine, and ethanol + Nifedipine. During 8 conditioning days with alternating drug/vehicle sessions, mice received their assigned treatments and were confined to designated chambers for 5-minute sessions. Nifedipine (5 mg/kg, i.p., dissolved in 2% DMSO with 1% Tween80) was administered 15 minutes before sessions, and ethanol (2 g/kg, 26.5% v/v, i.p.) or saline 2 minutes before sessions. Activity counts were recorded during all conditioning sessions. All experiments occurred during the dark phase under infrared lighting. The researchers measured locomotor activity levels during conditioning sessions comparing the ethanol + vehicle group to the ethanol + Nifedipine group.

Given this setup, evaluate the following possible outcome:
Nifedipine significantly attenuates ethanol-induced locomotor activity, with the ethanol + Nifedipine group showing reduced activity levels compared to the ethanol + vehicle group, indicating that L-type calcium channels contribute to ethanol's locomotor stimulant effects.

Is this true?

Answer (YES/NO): NO